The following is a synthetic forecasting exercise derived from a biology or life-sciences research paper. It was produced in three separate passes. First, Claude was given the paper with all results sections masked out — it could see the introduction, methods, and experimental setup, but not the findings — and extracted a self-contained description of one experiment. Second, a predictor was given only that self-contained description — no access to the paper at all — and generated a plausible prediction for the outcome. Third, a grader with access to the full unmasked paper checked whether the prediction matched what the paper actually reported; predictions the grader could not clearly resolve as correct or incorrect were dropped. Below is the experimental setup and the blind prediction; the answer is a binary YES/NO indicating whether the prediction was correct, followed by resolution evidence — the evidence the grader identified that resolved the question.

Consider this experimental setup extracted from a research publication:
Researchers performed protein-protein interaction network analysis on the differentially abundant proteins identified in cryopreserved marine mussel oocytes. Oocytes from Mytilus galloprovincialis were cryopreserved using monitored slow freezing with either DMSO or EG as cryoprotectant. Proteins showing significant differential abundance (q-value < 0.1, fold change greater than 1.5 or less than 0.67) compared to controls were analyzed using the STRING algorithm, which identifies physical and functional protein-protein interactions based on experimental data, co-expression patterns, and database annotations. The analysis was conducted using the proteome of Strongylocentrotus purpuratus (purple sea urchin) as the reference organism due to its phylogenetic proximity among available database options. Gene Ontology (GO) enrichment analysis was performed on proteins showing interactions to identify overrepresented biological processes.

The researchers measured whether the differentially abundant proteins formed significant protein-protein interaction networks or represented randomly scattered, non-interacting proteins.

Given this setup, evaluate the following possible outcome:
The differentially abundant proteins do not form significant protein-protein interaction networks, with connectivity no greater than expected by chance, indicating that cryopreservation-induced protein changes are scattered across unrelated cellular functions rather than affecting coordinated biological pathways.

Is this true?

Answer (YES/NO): NO